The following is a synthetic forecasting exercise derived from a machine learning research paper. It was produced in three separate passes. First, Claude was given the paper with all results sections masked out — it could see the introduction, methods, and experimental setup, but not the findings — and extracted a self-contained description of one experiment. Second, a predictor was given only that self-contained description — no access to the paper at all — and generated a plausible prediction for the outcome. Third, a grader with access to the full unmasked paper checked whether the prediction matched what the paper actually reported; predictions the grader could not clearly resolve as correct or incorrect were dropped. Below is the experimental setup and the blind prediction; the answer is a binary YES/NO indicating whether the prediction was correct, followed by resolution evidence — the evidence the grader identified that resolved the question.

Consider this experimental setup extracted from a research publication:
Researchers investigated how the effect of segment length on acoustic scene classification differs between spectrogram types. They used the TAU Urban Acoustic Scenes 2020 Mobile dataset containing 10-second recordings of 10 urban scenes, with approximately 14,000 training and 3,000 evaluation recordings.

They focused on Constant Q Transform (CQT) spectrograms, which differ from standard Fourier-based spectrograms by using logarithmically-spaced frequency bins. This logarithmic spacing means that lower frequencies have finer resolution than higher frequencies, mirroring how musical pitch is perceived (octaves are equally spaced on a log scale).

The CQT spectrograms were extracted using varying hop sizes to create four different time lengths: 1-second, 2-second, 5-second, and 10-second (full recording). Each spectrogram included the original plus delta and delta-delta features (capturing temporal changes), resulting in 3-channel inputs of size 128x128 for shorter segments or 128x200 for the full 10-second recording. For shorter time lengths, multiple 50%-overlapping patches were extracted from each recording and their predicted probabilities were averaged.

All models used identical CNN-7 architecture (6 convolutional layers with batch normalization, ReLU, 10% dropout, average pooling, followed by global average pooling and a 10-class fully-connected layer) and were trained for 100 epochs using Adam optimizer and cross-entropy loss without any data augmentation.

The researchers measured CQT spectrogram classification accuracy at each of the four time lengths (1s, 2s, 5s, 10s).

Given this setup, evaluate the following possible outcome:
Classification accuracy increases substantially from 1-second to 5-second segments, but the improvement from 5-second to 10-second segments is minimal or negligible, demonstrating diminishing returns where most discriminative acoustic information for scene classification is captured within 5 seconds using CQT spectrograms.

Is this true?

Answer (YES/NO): NO